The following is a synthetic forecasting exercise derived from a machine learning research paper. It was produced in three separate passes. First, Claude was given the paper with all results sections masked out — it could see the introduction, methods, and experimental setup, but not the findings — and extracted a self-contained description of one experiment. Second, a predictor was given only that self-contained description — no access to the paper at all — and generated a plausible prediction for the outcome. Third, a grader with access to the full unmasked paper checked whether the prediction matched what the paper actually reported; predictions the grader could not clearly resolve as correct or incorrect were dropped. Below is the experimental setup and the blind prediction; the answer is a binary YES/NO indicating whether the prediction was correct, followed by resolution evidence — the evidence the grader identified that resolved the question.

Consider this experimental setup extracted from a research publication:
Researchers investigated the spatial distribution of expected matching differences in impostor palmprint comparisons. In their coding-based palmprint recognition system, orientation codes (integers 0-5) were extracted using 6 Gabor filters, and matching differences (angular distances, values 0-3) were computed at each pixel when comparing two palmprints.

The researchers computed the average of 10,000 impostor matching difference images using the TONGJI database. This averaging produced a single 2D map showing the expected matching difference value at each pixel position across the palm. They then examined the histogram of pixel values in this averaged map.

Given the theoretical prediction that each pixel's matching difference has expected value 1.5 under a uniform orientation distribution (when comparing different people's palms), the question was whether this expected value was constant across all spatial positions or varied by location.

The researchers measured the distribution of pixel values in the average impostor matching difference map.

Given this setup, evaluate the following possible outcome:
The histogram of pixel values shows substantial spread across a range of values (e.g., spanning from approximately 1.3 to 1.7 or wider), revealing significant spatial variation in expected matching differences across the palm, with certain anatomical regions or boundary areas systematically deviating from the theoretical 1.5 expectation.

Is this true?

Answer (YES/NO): NO